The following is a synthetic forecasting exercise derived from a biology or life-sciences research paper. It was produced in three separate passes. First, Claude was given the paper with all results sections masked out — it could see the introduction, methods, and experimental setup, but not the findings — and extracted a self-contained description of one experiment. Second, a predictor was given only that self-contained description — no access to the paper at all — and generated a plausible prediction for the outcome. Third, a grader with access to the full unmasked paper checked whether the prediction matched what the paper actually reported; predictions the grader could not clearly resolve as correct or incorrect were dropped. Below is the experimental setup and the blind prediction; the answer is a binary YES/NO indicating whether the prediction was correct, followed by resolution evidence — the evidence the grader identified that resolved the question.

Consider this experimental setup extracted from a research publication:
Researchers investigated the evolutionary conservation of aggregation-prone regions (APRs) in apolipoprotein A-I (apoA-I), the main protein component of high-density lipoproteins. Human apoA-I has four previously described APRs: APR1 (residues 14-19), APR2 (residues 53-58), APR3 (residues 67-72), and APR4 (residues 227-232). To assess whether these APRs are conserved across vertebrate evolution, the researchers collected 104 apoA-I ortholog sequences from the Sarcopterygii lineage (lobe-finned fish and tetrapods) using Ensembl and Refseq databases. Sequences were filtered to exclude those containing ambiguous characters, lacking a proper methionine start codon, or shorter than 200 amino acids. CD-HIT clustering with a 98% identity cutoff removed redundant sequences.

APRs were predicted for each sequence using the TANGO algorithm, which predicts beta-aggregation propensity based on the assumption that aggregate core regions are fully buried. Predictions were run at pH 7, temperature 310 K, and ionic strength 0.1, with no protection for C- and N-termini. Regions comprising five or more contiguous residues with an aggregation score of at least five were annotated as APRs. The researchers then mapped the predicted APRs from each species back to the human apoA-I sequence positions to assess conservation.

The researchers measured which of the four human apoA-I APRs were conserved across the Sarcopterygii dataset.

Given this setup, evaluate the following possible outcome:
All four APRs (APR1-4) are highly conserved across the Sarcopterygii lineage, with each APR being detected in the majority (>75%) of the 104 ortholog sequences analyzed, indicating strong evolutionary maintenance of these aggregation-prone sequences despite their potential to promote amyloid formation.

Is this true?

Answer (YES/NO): NO